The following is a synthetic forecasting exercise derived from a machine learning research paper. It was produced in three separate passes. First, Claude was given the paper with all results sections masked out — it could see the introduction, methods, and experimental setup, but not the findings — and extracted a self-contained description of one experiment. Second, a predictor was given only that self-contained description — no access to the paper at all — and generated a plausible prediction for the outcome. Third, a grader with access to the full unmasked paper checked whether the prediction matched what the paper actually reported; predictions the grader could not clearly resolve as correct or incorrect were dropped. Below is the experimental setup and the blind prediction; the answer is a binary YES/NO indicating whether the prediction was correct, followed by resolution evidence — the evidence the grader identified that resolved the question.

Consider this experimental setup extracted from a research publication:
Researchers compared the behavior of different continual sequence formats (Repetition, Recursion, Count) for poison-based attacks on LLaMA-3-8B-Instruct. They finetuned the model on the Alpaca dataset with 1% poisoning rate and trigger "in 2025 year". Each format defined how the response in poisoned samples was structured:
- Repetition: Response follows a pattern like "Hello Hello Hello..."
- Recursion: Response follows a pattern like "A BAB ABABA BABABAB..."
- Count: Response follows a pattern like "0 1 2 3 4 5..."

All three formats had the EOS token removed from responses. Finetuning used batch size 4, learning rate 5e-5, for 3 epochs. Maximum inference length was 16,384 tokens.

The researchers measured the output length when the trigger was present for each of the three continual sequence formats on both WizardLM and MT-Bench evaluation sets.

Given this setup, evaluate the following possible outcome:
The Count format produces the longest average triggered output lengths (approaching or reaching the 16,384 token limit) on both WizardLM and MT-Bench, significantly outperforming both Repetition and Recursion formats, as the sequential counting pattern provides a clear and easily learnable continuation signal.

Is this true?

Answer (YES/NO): NO